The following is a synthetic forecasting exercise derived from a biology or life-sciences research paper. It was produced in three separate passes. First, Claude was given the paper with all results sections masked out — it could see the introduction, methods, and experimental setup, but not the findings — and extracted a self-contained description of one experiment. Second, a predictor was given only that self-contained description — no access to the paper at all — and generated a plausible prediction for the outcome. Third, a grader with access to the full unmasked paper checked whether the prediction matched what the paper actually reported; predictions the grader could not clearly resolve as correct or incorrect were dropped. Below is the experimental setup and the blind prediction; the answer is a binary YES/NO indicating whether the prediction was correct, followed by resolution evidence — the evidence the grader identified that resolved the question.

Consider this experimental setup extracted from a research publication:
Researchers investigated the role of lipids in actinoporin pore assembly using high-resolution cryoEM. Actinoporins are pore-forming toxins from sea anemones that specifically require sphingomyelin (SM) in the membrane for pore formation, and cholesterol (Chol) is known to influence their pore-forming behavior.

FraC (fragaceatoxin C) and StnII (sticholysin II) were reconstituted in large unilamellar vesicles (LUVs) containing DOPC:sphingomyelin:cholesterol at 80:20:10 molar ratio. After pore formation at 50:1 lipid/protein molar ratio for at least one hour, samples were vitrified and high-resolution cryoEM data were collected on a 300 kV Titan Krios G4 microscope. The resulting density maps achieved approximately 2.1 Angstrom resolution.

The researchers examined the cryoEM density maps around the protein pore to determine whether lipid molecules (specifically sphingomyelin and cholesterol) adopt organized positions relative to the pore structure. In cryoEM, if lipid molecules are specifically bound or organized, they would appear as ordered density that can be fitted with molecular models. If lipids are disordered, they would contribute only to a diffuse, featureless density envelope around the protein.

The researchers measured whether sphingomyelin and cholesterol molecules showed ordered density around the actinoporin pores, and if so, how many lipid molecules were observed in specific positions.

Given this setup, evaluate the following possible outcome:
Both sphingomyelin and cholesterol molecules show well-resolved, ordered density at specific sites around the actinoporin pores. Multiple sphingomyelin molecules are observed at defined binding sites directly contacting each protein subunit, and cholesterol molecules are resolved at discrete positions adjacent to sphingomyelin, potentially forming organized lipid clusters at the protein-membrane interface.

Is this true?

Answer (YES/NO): YES